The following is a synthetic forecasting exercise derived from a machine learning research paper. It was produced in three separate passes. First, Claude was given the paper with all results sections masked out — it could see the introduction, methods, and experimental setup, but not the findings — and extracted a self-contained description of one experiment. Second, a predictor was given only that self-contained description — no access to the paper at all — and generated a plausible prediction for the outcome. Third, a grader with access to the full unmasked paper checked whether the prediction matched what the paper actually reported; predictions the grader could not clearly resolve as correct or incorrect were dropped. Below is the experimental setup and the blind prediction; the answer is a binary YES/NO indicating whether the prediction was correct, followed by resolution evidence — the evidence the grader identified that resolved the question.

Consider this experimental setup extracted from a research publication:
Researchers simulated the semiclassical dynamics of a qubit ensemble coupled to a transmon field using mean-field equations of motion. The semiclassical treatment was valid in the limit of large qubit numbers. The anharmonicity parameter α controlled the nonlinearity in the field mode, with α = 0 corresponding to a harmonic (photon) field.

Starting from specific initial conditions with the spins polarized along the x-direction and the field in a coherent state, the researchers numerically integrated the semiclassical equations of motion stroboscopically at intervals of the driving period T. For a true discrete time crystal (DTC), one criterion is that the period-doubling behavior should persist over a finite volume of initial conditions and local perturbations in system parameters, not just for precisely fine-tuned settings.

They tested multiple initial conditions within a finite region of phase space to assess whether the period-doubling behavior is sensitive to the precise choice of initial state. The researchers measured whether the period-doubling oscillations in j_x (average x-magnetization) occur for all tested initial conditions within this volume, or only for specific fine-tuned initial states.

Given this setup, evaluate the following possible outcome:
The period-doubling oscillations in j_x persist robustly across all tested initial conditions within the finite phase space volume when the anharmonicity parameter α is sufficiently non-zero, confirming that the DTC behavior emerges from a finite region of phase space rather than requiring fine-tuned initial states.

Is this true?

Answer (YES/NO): NO